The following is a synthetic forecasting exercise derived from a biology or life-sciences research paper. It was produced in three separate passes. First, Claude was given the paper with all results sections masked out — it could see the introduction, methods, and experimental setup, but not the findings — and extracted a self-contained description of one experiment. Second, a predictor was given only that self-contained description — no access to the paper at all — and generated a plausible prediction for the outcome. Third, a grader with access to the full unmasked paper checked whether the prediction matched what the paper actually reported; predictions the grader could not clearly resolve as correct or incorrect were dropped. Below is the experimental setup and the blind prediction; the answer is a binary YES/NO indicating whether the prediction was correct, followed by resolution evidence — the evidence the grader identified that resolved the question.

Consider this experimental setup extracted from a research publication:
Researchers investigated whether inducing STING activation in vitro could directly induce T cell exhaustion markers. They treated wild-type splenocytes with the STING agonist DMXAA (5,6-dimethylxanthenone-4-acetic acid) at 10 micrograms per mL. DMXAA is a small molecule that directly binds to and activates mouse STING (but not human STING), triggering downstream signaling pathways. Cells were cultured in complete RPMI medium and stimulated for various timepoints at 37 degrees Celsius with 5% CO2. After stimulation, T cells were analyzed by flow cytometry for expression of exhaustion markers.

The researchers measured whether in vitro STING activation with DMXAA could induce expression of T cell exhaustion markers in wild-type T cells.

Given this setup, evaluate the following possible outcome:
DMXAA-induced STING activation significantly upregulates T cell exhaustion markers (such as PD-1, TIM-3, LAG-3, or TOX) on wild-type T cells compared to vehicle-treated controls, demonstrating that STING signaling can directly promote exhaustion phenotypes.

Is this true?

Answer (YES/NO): NO